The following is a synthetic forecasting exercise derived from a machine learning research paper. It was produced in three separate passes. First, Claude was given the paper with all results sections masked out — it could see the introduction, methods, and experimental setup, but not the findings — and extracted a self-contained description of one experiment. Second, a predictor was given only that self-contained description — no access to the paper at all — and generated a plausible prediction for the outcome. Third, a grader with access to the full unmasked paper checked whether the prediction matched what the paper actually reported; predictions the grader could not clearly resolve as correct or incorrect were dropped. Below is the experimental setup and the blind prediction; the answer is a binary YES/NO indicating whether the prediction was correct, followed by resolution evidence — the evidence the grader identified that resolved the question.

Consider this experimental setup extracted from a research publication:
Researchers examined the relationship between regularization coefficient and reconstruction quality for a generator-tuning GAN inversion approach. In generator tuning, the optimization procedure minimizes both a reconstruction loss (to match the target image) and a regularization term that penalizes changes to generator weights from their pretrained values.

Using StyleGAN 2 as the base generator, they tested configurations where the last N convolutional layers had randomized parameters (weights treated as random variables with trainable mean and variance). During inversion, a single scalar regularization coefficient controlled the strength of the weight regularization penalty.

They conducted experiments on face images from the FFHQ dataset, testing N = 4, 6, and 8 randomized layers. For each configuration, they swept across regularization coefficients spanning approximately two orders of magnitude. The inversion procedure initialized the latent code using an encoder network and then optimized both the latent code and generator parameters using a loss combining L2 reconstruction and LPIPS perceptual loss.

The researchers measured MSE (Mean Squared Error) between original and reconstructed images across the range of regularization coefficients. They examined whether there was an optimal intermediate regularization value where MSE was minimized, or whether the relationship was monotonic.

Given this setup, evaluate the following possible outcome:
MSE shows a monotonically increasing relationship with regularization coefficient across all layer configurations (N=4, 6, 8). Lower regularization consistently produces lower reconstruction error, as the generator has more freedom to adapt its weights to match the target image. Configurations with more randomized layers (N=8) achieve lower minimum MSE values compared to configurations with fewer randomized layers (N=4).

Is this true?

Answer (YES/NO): NO